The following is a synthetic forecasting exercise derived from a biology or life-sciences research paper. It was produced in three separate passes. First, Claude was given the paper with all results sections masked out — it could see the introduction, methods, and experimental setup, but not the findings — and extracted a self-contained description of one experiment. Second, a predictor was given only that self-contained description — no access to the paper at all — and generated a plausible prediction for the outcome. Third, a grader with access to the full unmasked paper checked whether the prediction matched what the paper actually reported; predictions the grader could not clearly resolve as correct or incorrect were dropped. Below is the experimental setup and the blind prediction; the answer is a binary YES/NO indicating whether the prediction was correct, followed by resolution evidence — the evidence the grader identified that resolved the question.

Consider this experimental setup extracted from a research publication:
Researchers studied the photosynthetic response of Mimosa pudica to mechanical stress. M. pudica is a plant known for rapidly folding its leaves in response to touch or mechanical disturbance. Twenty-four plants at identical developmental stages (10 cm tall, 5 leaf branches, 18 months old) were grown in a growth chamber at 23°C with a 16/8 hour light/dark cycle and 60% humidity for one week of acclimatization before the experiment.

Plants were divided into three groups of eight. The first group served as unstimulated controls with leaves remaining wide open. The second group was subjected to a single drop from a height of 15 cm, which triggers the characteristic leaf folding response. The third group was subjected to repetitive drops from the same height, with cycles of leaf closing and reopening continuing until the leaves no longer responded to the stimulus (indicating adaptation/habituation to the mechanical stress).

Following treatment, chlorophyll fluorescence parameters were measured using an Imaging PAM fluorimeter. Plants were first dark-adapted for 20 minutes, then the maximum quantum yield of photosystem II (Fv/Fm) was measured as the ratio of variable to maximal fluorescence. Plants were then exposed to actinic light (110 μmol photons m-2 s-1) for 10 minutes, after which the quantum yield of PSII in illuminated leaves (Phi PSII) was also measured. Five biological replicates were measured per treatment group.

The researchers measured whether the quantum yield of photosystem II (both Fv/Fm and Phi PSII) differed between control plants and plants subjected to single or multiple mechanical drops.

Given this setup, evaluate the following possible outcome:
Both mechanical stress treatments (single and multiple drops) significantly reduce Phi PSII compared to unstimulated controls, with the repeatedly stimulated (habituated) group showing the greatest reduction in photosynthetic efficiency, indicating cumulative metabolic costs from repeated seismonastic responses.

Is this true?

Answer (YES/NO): NO